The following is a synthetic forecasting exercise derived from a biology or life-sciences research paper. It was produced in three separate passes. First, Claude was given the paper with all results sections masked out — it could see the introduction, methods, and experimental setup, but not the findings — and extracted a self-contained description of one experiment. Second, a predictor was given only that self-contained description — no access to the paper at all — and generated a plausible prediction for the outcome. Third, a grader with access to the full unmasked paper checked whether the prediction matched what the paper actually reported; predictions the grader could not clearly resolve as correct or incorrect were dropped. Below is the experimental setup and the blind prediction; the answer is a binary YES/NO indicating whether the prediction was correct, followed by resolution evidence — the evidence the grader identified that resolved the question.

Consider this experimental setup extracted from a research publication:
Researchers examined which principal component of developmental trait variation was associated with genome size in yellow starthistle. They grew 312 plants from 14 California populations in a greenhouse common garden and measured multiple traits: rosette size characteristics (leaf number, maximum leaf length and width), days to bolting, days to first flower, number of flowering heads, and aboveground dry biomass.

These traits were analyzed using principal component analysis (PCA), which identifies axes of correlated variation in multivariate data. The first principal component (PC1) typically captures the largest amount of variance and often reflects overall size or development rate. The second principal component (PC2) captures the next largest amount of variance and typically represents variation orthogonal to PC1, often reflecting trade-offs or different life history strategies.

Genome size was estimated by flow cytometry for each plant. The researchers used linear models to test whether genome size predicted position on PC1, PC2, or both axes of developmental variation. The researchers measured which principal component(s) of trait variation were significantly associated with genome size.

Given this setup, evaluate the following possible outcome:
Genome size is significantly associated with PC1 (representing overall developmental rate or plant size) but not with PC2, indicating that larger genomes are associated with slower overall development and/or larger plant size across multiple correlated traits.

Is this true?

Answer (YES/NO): NO